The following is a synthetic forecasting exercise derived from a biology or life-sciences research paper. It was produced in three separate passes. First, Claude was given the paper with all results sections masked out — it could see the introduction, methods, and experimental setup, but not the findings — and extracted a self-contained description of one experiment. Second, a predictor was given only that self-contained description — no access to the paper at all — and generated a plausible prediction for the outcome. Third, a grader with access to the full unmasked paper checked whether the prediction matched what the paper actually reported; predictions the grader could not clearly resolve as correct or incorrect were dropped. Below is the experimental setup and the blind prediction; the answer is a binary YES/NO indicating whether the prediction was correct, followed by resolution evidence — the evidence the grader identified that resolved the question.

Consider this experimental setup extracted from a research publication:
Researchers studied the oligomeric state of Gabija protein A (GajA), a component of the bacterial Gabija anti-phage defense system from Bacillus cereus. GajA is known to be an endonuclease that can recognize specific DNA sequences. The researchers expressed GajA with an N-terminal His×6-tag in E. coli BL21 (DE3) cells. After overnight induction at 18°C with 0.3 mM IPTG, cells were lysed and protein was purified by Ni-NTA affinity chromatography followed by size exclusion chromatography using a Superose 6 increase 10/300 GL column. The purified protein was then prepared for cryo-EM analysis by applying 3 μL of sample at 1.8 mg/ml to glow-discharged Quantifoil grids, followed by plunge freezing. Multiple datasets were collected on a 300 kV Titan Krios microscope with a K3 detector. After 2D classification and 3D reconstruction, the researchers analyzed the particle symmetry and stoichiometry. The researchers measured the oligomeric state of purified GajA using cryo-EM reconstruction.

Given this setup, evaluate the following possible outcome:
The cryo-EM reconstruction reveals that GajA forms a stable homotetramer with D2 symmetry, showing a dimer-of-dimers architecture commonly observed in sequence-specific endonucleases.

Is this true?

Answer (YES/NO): YES